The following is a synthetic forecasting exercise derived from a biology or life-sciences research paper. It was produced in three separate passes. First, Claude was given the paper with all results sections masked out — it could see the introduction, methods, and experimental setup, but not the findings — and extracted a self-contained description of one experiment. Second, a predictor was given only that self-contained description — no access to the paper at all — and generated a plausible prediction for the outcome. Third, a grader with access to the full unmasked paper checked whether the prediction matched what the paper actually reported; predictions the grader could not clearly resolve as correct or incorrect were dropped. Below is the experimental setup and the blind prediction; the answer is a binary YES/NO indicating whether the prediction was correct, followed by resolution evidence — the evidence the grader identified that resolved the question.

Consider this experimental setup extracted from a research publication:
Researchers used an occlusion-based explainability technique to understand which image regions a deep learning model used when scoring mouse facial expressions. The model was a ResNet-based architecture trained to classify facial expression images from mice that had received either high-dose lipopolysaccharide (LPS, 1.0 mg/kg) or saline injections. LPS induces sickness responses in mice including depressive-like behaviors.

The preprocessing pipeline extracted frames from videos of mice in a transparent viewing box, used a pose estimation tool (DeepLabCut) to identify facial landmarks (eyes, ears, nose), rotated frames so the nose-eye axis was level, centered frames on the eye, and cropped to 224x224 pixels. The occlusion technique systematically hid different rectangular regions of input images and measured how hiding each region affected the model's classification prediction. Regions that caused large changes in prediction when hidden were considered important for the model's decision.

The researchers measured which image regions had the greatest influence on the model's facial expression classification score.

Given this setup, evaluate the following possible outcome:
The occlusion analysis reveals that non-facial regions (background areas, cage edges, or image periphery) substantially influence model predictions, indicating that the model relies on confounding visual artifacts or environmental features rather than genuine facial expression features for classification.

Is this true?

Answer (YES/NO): NO